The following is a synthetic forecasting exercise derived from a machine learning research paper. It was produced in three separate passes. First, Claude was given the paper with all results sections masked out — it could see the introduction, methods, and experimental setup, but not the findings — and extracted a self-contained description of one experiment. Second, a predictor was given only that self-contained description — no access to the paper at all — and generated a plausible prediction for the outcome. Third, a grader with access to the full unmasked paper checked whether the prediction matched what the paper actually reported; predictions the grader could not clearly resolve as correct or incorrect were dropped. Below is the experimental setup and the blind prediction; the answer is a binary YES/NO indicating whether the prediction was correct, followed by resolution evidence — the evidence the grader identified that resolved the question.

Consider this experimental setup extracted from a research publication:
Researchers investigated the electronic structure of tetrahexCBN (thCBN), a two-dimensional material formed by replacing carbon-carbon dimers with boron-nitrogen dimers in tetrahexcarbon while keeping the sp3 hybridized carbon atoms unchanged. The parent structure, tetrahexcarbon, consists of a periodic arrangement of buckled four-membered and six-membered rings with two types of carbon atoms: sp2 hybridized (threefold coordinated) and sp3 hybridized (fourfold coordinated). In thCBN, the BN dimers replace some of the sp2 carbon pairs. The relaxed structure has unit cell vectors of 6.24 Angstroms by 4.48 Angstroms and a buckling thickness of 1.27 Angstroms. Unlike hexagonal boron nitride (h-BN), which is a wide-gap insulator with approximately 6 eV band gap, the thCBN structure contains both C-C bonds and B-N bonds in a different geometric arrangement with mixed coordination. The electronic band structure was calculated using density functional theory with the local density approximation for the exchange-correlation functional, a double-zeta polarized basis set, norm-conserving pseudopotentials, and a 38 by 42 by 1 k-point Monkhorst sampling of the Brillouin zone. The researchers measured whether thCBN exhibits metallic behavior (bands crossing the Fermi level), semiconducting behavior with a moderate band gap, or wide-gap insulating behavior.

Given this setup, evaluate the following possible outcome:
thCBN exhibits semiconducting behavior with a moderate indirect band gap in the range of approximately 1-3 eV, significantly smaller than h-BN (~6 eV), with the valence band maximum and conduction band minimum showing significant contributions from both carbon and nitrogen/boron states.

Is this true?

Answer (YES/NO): NO